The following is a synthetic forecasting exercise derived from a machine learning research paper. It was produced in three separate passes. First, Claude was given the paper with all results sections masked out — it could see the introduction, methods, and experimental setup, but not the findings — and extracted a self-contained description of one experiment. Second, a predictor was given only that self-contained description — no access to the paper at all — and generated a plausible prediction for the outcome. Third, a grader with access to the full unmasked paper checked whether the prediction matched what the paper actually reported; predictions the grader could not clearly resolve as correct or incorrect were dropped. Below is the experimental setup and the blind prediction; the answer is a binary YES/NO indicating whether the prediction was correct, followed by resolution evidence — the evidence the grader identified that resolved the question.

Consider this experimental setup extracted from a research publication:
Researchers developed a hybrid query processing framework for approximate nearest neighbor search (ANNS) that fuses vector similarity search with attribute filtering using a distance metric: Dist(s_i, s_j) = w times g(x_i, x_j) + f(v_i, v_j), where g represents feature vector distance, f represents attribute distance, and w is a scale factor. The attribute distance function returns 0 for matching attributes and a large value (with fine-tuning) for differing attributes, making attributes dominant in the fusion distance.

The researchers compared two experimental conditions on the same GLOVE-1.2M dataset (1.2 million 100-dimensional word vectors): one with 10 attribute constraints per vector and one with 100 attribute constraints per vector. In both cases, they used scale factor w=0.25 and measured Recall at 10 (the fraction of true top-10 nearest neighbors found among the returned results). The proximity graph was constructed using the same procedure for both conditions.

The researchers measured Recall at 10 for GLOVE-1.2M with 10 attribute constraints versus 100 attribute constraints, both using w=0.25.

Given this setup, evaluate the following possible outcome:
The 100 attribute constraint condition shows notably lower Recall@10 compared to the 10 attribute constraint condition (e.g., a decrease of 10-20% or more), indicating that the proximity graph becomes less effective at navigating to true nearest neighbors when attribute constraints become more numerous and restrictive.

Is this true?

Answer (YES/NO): NO